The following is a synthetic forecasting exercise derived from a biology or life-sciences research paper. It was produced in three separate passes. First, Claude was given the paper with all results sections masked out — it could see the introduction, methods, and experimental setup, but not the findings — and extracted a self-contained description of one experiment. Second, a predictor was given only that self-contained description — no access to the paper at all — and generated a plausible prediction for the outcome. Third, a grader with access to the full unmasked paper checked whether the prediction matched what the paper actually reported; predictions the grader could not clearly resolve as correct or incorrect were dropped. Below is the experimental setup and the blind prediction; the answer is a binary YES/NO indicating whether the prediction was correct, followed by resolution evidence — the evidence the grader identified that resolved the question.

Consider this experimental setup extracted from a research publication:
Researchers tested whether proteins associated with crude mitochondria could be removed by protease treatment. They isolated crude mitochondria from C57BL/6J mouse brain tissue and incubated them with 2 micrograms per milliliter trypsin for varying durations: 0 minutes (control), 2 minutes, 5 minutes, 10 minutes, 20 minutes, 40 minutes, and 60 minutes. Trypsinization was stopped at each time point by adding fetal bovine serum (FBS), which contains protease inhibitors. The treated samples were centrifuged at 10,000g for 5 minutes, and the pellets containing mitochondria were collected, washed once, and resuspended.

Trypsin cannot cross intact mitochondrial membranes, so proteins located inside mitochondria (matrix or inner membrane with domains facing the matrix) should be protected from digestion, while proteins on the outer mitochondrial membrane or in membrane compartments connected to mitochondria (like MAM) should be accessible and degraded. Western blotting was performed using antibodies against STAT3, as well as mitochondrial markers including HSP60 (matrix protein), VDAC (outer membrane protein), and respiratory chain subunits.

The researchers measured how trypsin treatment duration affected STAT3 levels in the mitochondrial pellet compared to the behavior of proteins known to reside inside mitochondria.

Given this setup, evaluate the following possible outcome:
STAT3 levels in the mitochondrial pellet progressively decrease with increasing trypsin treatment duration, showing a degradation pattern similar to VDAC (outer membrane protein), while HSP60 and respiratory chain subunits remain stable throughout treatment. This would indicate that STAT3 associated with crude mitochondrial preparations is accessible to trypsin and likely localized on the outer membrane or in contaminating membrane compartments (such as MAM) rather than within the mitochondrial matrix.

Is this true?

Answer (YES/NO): NO